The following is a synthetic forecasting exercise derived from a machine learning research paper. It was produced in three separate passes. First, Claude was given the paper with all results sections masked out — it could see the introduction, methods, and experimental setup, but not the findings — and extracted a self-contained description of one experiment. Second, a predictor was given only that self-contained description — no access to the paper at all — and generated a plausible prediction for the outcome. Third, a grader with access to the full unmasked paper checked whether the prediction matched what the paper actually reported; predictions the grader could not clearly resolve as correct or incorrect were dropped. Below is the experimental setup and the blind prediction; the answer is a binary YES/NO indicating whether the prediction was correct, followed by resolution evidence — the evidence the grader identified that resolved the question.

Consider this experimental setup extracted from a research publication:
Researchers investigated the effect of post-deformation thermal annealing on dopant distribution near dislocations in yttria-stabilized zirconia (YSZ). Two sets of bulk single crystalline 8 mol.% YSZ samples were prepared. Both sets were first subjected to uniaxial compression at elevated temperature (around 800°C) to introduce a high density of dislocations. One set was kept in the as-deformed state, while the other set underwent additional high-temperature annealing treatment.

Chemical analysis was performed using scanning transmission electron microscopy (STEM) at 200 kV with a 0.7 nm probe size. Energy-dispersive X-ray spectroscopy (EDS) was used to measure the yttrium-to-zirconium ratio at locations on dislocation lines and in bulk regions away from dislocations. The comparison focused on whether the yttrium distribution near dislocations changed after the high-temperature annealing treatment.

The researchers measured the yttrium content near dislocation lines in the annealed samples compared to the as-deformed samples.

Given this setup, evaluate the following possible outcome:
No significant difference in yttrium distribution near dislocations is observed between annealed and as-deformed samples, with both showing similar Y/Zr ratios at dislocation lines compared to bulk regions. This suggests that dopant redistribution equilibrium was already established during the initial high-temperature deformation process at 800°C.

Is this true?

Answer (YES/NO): NO